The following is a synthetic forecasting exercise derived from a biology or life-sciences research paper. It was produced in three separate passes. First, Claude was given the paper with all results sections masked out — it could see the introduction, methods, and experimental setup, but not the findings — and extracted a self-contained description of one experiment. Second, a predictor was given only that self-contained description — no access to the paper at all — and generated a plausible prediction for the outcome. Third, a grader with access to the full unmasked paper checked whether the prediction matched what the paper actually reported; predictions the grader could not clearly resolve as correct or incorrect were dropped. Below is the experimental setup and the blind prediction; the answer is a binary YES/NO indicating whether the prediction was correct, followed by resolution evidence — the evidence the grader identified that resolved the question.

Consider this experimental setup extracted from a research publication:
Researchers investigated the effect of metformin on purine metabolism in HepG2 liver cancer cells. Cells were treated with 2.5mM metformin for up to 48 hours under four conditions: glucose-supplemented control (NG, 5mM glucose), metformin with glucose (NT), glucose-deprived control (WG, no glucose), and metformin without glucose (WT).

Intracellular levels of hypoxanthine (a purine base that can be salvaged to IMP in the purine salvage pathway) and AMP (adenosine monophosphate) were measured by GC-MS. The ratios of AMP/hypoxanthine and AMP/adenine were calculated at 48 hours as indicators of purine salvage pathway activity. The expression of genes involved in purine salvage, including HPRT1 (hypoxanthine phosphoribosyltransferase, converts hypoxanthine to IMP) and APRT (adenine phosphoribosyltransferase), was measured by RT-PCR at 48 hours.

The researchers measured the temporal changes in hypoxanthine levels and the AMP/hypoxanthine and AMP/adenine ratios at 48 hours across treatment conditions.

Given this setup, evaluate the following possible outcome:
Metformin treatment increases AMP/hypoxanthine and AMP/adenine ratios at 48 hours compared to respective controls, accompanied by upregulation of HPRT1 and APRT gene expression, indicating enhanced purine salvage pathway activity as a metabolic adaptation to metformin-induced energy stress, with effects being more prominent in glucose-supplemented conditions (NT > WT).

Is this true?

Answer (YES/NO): NO